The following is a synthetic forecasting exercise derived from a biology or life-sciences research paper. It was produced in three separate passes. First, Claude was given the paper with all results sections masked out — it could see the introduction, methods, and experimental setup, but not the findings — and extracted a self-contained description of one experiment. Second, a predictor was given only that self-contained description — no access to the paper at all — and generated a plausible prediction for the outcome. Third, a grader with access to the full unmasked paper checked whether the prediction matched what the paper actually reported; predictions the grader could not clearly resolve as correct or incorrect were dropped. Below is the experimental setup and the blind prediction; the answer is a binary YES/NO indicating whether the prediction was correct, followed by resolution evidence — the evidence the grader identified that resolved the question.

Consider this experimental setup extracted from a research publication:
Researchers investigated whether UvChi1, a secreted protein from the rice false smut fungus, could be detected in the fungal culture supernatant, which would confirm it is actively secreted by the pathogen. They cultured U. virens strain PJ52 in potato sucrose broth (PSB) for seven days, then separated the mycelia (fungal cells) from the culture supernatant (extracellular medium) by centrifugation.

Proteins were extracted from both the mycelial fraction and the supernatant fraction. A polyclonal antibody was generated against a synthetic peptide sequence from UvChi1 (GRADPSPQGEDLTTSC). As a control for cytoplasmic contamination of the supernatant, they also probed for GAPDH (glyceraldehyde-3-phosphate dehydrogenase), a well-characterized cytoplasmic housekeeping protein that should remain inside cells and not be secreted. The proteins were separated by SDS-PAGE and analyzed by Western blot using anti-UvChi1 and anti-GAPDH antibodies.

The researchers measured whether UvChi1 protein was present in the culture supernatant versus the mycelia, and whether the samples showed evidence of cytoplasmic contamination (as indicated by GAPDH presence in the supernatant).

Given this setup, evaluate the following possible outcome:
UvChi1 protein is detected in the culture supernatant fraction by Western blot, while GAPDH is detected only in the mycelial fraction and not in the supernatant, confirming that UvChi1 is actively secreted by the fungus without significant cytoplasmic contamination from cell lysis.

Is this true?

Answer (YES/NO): YES